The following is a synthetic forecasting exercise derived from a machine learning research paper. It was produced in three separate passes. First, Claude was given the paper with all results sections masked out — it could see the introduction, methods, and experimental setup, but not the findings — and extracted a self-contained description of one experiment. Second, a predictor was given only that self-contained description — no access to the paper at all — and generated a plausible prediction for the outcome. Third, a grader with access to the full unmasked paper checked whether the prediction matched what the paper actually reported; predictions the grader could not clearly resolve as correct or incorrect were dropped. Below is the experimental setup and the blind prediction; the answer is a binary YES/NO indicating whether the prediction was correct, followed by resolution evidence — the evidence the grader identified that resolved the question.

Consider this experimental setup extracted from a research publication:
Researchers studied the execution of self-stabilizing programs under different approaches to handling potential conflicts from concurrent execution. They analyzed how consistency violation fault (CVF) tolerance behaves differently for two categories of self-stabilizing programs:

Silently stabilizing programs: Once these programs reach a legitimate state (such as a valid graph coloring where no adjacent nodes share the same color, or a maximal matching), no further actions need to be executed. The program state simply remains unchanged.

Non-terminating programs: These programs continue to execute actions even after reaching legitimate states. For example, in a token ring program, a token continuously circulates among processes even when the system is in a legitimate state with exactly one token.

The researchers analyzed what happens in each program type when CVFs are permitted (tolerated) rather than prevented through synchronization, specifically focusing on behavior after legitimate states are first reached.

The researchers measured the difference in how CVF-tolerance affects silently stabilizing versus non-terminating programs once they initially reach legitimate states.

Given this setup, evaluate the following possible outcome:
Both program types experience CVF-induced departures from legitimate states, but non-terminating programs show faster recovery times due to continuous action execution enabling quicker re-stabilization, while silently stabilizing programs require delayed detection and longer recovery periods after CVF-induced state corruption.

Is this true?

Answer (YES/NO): NO